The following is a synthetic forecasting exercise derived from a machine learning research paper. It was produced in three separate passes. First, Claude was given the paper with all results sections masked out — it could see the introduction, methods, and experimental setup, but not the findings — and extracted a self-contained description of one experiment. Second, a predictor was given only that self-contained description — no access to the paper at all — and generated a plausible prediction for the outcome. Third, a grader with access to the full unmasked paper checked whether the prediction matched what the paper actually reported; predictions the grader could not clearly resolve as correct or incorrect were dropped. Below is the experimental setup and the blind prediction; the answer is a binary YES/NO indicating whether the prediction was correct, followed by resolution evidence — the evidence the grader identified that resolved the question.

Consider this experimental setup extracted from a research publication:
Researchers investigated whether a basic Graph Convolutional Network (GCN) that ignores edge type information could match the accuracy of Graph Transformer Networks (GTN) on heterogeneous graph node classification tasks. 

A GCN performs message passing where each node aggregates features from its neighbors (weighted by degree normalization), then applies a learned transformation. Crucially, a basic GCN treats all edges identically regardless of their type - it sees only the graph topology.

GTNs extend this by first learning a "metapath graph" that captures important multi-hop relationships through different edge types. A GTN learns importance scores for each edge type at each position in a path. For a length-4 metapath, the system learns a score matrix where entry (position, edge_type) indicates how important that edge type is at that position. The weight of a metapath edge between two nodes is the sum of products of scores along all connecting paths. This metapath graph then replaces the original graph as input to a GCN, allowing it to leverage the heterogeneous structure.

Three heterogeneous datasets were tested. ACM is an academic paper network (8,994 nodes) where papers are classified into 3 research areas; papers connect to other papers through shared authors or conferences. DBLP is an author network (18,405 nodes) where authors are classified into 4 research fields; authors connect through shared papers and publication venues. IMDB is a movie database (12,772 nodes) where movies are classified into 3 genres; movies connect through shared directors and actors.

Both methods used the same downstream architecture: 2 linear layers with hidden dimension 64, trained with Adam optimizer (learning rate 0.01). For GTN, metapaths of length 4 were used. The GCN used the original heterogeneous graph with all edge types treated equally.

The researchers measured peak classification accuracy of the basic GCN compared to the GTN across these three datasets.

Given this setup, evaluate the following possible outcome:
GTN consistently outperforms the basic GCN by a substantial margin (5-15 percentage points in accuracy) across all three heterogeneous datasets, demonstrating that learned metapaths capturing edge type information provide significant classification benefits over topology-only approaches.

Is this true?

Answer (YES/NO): NO